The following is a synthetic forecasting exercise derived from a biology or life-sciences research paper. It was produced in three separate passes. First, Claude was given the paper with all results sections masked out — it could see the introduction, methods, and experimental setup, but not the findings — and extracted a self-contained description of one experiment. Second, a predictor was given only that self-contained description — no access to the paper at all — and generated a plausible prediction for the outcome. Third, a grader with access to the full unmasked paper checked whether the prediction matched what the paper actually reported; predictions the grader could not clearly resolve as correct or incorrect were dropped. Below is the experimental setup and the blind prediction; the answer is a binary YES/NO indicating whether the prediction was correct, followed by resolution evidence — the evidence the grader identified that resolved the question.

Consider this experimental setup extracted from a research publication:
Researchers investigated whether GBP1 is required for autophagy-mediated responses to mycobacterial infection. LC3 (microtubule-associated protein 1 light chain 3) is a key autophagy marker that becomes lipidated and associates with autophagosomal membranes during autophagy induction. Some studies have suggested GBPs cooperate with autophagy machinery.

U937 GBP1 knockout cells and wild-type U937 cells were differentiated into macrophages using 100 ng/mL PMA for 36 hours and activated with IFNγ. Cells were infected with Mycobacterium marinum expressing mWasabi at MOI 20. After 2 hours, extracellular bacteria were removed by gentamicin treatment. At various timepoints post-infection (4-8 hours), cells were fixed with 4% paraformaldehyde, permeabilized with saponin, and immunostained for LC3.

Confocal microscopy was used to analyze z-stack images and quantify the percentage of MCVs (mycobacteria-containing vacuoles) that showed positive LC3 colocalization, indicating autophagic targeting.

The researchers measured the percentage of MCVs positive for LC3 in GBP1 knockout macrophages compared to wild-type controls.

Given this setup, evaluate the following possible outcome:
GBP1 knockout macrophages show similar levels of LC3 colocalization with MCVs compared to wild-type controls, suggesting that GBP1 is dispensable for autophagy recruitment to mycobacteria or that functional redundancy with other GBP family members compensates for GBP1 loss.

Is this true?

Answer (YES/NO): YES